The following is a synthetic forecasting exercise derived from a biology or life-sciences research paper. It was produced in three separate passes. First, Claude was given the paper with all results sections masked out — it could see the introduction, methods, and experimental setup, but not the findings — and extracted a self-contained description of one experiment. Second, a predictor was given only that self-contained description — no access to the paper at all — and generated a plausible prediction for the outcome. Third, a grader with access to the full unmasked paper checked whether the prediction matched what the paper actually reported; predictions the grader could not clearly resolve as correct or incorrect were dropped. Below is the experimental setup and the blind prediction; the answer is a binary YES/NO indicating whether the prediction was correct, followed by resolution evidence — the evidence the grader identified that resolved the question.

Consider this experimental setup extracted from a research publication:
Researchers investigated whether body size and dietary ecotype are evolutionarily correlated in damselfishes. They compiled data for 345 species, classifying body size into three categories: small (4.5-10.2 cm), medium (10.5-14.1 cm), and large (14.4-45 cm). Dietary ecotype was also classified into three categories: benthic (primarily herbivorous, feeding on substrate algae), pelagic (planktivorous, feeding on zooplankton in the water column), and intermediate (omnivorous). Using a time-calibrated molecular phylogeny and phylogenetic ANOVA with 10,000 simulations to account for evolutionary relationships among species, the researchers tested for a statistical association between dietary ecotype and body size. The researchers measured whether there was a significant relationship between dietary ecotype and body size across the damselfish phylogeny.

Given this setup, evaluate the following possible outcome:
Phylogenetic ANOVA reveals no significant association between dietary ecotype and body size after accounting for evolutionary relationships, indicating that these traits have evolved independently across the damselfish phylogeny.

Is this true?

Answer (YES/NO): YES